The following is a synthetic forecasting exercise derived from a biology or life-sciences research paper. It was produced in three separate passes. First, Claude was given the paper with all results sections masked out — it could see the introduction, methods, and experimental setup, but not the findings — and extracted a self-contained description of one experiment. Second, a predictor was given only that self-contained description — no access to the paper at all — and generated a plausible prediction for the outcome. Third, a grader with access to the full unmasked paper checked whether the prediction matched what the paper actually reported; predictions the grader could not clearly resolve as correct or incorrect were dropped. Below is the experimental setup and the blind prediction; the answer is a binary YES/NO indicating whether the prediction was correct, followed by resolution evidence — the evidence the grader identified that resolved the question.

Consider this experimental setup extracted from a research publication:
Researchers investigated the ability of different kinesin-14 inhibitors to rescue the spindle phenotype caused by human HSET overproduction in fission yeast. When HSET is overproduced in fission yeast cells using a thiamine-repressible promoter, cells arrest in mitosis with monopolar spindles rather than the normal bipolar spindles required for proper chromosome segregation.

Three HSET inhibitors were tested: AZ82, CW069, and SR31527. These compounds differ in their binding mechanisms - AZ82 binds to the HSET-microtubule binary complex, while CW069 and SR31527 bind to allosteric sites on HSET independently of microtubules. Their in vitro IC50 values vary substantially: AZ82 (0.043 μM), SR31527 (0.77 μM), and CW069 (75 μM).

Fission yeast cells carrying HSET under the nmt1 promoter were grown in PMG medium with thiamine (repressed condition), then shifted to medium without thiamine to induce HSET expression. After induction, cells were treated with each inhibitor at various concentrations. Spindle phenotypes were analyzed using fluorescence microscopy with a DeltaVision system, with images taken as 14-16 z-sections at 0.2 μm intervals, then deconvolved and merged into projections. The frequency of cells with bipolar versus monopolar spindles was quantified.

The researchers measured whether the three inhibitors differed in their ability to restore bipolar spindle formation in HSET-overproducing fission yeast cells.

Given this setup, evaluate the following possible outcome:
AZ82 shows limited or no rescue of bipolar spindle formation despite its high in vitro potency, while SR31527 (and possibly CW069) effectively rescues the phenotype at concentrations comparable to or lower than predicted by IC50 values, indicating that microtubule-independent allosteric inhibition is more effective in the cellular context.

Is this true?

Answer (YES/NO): NO